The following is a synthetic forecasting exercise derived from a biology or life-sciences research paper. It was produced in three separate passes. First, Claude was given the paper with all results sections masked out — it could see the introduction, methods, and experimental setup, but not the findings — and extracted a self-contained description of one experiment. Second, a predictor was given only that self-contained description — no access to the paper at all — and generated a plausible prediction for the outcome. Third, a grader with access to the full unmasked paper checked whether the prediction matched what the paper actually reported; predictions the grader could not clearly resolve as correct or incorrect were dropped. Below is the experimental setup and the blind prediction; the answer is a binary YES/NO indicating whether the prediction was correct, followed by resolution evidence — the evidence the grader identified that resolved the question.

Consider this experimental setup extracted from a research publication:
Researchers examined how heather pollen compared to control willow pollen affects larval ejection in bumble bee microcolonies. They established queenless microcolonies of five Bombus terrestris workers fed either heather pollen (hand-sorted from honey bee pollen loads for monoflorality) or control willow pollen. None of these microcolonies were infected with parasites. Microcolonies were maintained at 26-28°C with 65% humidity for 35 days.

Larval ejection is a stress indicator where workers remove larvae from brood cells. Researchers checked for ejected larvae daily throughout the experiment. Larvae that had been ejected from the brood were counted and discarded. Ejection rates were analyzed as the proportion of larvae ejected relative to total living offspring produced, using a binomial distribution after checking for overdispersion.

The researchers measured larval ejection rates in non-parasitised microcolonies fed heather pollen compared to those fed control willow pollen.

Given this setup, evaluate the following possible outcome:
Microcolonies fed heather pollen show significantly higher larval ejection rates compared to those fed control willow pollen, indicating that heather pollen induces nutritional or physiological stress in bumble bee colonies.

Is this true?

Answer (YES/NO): NO